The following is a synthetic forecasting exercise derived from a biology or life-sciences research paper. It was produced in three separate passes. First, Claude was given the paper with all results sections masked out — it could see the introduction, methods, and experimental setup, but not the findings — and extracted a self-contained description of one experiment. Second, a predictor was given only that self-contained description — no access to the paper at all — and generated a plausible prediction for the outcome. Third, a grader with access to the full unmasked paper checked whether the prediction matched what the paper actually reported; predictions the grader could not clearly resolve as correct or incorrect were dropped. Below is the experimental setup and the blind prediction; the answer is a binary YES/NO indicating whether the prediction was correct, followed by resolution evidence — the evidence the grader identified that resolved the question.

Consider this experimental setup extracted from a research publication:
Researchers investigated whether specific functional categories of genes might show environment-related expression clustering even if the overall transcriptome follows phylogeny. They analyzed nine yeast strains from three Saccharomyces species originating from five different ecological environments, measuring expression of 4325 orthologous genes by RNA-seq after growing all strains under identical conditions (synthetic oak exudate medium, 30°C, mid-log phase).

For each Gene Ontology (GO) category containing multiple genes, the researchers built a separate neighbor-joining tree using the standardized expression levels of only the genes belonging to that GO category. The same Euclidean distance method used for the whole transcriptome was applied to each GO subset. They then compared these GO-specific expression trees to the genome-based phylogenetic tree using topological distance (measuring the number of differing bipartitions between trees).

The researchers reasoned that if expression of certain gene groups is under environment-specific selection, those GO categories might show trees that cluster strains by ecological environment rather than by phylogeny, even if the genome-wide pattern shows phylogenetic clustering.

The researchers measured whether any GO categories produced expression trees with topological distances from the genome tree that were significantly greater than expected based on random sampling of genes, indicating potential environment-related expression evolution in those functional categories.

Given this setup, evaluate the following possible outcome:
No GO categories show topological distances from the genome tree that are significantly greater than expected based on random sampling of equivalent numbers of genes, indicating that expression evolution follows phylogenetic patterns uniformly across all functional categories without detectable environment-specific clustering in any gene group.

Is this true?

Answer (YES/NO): YES